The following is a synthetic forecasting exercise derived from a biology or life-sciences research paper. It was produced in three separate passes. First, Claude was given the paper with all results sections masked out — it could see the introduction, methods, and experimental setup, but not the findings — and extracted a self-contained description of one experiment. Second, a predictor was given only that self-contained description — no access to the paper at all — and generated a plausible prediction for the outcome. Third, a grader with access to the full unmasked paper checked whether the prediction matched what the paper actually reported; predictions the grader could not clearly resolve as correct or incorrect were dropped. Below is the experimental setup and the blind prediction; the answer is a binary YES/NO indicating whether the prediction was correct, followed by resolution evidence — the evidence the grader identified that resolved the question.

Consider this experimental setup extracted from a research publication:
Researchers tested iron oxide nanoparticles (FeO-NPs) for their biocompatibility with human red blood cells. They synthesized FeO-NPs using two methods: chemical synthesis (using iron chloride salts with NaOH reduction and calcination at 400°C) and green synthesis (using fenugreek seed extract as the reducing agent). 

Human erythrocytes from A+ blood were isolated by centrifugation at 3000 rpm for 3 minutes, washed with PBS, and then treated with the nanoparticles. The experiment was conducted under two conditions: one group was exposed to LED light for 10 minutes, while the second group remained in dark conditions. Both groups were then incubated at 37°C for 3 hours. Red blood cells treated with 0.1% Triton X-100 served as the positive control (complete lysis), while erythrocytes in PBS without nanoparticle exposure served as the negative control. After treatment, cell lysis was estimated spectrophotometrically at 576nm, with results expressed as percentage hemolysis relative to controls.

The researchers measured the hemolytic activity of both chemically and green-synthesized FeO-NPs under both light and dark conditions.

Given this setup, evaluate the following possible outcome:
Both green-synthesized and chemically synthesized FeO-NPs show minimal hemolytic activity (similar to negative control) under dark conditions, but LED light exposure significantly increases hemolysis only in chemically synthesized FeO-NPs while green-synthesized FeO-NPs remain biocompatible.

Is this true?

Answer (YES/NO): NO